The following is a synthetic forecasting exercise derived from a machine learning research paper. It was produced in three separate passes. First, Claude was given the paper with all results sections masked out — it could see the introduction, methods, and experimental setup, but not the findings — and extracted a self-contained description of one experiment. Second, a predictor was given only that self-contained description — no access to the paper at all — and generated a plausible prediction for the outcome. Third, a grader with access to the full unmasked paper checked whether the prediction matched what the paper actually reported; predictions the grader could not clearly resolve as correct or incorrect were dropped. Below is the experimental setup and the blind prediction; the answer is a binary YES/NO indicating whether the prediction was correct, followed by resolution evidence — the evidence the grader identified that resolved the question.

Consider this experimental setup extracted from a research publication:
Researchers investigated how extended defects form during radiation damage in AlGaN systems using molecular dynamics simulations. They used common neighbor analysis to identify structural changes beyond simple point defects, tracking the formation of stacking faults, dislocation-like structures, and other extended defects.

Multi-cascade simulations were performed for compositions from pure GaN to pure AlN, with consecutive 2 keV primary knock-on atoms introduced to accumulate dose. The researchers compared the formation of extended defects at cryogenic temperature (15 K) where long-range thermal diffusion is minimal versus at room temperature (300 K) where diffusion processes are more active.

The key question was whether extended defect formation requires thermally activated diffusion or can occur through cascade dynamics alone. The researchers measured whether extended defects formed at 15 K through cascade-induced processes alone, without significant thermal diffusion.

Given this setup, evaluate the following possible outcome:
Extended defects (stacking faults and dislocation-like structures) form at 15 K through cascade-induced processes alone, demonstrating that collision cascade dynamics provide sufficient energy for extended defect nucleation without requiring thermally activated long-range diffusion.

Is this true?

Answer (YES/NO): YES